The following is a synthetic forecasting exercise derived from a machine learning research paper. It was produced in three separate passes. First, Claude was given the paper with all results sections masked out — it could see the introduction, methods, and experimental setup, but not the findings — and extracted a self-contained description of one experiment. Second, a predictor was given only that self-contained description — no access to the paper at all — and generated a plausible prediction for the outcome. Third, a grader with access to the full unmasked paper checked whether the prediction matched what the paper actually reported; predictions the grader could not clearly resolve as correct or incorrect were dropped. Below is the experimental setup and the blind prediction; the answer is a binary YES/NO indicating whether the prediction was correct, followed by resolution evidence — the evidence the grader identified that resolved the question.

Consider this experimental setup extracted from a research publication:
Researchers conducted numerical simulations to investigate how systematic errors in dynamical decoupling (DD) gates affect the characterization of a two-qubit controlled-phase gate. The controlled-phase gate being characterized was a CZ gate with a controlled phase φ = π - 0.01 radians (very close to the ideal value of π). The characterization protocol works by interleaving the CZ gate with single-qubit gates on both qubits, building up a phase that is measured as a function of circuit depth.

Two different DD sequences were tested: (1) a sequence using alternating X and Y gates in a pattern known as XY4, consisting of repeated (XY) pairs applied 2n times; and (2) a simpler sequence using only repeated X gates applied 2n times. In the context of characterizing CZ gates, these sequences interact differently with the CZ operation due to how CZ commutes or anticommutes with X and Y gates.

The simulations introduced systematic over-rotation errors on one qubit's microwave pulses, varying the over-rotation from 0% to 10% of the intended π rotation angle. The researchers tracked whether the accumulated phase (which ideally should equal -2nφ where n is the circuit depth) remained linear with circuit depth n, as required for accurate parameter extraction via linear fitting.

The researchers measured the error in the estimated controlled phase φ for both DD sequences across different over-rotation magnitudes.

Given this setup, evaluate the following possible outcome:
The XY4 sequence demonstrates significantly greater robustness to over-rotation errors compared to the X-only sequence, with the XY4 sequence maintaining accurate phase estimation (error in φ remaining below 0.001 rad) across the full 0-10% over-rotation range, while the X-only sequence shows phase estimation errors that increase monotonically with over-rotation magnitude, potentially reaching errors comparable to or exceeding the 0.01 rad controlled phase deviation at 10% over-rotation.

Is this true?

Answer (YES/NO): NO